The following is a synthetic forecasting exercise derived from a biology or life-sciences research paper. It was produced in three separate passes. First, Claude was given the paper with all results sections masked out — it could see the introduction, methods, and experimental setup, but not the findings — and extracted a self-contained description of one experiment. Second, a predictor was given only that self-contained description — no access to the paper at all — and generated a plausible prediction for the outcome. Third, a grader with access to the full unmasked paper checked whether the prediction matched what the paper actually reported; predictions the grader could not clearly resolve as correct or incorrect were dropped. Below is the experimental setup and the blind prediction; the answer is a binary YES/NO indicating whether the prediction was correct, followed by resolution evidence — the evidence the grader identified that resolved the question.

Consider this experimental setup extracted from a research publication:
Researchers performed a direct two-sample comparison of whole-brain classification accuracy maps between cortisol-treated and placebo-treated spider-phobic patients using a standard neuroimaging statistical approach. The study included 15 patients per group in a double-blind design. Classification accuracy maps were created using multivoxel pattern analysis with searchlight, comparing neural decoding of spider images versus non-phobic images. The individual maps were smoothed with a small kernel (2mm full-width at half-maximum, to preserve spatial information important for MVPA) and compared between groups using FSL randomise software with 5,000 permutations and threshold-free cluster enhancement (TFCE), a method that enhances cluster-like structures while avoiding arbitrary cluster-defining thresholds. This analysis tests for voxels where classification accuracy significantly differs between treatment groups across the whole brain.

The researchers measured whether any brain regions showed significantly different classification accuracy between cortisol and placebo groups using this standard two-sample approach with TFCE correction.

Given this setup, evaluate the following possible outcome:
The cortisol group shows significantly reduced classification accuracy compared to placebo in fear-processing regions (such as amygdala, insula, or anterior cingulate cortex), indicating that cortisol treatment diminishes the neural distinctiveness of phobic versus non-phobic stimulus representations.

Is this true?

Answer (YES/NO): NO